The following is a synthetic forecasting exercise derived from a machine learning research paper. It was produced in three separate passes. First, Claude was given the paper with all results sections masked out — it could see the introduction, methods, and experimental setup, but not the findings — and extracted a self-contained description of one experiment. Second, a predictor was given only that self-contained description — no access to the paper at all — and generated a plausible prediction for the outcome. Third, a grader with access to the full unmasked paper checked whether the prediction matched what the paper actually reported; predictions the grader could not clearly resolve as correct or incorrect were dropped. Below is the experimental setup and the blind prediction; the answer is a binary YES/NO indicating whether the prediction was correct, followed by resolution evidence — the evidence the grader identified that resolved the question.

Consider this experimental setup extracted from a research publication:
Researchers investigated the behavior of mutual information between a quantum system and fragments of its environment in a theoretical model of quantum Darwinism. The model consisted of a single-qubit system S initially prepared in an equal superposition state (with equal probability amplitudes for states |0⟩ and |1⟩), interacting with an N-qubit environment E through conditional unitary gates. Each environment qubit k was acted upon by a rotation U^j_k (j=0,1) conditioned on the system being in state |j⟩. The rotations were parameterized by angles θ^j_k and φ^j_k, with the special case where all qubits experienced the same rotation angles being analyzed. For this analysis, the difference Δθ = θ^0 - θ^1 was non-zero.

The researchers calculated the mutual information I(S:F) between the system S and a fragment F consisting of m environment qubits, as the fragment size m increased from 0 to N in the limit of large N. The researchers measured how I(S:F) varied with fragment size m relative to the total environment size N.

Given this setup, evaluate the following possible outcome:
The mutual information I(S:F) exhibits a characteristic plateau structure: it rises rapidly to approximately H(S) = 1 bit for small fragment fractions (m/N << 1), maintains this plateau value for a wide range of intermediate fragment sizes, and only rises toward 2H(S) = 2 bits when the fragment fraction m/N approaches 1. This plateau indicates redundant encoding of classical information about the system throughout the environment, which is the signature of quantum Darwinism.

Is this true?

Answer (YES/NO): YES